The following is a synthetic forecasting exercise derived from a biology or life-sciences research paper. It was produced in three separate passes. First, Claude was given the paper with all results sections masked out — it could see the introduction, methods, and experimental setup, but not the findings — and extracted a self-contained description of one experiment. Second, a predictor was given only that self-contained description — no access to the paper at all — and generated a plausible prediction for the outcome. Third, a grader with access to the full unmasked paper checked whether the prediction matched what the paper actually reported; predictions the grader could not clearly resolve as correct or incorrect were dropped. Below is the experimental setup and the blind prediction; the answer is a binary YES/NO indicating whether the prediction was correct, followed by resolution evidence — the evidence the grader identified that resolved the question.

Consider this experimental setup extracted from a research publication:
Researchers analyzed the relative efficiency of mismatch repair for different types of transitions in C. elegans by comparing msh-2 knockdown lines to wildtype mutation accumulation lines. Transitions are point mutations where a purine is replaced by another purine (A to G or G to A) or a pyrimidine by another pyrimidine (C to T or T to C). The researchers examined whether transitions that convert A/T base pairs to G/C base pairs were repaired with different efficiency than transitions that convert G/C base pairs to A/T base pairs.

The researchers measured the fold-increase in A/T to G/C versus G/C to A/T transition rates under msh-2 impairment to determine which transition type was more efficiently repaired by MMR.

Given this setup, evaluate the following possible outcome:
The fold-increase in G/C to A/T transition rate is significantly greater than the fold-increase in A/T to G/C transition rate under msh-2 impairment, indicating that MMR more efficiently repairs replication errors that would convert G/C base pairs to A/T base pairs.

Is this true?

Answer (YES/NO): NO